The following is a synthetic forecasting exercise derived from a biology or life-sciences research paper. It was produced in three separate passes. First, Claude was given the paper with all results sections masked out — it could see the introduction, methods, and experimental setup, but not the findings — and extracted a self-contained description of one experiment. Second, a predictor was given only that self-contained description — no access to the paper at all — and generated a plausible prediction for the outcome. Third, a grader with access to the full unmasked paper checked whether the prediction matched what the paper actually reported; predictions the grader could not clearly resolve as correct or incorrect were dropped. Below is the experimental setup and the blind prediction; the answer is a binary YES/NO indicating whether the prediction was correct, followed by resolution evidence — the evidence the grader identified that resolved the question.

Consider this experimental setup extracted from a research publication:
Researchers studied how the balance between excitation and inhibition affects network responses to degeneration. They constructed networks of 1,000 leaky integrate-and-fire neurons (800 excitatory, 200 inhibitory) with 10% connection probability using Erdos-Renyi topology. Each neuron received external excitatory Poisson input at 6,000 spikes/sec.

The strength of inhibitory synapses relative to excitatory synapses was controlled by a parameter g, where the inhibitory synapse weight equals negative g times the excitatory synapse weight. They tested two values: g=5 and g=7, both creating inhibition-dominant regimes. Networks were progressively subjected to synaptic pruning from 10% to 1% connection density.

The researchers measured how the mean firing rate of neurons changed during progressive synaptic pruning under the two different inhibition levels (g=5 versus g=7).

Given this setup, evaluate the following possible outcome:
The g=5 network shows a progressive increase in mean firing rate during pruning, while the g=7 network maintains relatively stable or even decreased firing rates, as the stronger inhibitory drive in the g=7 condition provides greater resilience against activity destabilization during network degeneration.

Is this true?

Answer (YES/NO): NO